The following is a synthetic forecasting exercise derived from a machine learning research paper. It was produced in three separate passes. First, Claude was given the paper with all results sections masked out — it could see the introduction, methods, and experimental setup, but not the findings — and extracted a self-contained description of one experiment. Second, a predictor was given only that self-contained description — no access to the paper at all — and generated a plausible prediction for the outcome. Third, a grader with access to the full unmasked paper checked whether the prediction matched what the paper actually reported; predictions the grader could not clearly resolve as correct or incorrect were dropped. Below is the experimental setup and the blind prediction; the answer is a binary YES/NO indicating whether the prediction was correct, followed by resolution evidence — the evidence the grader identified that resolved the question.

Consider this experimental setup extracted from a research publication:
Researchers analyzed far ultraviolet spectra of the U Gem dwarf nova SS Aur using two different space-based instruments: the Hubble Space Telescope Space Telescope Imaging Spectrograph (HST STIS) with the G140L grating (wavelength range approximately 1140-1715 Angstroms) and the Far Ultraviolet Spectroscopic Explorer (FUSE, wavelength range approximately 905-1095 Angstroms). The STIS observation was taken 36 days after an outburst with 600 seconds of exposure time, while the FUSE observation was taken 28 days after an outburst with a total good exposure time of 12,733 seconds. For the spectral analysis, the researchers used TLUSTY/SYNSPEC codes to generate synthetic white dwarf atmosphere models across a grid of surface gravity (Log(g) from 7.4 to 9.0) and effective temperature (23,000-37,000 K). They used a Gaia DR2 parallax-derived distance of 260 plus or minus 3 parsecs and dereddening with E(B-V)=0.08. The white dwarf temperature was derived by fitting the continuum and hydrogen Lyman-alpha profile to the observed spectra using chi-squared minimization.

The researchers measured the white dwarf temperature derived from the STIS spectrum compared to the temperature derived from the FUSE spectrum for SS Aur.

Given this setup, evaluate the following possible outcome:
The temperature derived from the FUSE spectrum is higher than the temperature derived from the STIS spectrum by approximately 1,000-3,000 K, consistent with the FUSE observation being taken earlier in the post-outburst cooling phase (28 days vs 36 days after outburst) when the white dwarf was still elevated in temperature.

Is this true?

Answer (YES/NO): NO